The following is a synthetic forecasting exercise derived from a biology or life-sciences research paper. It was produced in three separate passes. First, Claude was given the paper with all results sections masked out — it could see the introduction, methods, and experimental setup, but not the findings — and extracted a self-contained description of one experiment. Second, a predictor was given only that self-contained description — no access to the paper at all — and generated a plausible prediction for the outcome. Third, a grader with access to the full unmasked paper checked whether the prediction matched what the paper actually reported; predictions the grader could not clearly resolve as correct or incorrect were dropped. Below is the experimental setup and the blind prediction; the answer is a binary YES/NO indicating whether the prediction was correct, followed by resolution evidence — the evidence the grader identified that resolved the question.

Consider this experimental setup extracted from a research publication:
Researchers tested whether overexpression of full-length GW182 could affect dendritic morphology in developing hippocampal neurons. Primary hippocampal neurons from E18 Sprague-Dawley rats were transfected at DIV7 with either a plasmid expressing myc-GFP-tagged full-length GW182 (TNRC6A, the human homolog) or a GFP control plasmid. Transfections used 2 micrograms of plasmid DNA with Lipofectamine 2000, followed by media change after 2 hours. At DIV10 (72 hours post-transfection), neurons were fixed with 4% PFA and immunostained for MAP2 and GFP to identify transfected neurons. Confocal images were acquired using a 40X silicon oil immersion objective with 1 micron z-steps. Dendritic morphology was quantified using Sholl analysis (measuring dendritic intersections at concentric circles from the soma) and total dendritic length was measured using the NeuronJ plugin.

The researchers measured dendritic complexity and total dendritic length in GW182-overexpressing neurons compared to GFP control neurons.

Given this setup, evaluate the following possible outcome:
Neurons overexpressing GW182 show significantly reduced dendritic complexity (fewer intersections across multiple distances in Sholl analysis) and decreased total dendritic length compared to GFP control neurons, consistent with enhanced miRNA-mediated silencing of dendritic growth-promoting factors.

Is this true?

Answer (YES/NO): NO